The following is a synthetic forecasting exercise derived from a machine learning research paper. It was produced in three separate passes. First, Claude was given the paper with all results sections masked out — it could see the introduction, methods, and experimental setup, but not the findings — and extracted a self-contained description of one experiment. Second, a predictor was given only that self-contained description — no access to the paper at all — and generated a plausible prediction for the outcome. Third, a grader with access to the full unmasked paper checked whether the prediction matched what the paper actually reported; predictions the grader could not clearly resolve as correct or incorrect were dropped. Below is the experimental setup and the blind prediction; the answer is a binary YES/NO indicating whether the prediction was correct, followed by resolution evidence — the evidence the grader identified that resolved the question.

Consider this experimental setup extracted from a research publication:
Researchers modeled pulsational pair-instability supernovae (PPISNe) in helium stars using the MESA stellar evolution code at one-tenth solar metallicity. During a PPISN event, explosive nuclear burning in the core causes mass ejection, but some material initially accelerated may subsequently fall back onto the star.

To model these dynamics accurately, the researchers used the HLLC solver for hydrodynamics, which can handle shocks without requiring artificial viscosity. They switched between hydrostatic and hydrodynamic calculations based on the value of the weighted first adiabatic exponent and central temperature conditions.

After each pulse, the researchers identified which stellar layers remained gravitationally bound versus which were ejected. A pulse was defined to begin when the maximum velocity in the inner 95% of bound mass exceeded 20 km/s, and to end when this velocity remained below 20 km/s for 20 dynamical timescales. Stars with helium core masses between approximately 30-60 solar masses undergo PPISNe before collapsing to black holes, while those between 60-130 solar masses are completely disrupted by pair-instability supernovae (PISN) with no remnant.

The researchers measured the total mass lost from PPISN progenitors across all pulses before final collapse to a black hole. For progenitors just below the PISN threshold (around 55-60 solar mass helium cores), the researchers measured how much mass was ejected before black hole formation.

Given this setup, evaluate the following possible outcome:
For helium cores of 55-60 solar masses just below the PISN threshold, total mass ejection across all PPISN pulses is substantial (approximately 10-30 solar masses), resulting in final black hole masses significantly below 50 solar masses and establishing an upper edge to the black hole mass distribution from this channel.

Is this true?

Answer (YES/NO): NO